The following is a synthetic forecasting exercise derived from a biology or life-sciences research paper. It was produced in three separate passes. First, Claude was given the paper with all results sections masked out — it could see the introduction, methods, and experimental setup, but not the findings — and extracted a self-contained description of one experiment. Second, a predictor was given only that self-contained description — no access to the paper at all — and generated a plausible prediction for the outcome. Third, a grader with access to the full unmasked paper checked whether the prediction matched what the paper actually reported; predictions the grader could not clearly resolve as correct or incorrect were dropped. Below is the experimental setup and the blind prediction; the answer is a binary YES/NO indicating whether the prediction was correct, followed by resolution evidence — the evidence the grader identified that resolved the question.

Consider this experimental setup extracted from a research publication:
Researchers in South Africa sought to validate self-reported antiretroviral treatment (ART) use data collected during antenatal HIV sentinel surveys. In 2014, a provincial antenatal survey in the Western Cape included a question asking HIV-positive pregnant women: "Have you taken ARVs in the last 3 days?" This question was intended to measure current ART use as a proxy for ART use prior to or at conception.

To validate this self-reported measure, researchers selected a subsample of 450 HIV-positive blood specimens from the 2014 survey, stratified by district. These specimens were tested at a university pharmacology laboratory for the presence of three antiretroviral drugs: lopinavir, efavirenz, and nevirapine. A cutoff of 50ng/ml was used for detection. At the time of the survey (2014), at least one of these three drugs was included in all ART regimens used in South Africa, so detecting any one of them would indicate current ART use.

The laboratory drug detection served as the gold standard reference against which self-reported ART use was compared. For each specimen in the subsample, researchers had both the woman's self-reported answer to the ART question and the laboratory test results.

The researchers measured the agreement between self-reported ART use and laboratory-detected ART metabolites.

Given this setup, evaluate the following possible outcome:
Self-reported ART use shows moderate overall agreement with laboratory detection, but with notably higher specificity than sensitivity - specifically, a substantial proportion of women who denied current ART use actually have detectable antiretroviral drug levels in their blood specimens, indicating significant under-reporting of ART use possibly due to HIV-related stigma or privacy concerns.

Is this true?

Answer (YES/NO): NO